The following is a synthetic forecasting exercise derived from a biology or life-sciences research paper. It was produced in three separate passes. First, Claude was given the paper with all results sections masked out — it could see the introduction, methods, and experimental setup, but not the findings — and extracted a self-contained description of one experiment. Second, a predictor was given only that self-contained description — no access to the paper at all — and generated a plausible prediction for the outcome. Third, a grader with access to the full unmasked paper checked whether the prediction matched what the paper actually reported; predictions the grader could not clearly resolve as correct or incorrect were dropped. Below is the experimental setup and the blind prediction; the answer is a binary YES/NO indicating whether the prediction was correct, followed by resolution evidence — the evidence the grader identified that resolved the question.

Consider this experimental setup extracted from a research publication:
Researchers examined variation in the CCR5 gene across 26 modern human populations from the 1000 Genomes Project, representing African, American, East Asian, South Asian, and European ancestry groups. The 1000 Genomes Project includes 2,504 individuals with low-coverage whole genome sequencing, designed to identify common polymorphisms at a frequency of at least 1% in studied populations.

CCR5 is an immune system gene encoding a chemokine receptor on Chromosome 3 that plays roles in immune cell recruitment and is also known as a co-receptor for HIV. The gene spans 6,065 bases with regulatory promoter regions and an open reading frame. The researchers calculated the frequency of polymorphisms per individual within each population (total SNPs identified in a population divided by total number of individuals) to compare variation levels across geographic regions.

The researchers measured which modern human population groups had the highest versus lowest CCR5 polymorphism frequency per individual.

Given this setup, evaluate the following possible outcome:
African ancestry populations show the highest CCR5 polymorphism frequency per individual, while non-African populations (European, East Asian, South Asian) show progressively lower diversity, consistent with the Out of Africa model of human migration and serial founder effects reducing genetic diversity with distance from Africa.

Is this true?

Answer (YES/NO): NO